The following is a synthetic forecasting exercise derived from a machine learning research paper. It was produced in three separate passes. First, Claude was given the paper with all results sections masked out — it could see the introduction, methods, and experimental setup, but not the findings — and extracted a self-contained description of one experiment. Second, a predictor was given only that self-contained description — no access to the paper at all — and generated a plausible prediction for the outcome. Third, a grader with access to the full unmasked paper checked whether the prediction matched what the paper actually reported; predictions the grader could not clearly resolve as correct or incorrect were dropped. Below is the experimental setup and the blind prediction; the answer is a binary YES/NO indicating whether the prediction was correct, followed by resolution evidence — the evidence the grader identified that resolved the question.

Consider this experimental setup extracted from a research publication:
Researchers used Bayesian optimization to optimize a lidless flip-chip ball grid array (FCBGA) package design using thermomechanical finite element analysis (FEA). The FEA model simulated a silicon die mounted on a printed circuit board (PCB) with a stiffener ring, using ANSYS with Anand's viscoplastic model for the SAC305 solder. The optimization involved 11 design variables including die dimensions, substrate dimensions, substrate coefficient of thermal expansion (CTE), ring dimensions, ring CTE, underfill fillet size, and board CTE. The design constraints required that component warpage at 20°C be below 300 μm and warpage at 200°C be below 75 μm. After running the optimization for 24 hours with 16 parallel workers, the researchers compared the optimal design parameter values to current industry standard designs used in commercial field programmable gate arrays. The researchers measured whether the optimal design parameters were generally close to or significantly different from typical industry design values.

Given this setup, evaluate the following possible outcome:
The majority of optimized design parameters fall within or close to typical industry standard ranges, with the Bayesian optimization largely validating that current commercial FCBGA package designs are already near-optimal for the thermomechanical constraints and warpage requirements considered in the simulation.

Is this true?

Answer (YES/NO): YES